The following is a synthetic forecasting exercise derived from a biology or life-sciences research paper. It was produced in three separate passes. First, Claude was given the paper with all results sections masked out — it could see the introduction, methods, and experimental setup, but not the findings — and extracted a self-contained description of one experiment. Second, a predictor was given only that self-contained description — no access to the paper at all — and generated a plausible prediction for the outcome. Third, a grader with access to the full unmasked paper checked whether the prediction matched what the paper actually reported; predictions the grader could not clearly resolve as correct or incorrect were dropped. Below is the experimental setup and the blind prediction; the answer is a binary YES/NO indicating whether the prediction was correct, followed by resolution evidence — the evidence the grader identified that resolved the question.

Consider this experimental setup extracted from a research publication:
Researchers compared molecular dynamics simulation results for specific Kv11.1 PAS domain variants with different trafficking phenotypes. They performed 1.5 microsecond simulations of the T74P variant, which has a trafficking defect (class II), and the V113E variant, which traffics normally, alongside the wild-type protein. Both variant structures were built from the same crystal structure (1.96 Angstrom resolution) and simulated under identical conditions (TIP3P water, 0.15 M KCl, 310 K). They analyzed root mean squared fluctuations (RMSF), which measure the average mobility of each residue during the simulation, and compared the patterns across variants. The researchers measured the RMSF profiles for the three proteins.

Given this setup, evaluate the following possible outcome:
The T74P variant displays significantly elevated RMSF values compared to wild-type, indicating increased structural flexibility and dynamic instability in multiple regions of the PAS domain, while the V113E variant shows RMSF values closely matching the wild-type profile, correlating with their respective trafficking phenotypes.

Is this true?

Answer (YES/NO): YES